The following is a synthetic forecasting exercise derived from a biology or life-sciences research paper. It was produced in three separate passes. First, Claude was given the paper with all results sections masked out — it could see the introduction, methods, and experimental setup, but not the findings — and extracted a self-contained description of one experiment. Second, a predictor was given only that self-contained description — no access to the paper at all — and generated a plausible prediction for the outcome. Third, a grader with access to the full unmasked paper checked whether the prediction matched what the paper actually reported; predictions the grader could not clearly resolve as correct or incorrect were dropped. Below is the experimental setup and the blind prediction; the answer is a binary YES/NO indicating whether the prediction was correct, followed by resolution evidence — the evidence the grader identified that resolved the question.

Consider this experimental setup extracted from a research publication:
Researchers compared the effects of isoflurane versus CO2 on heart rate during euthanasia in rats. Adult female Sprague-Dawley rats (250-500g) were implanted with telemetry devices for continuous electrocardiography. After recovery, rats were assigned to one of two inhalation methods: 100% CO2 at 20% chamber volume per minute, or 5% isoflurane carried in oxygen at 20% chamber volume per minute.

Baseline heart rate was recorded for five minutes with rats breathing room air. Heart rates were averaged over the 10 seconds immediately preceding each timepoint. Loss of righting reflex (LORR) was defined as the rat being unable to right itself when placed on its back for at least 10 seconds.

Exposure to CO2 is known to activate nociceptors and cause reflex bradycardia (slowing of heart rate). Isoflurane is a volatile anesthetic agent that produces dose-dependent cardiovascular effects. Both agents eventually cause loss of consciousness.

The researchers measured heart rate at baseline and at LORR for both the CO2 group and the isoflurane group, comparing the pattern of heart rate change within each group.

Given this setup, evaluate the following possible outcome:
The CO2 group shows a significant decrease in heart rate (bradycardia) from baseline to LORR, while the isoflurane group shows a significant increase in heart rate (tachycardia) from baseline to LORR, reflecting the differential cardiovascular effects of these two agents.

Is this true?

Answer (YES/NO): NO